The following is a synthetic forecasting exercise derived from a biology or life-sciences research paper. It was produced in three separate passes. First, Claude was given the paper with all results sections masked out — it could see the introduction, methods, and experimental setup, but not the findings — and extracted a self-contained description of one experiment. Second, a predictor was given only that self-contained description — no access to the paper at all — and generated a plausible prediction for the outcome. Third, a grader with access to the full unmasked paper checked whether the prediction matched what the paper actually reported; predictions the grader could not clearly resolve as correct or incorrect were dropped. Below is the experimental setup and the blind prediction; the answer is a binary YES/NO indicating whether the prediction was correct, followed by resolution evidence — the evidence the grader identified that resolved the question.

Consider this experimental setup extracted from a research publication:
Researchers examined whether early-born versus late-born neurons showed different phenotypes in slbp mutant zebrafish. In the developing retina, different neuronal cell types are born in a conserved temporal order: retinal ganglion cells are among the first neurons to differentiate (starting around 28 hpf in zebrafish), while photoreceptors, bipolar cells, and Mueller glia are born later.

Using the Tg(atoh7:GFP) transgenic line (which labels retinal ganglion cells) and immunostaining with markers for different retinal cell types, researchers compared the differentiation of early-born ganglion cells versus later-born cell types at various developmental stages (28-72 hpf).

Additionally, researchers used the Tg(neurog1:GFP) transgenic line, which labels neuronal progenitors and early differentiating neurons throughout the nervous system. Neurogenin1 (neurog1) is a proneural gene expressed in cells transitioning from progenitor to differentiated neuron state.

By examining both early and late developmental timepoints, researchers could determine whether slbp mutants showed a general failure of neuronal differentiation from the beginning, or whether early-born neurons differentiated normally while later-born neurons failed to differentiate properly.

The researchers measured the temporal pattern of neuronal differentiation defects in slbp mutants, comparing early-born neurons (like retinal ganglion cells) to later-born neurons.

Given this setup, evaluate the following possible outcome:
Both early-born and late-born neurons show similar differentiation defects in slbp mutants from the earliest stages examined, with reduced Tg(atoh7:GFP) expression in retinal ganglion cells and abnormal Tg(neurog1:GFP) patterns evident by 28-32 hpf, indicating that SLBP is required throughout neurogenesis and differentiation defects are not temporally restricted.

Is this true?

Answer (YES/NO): NO